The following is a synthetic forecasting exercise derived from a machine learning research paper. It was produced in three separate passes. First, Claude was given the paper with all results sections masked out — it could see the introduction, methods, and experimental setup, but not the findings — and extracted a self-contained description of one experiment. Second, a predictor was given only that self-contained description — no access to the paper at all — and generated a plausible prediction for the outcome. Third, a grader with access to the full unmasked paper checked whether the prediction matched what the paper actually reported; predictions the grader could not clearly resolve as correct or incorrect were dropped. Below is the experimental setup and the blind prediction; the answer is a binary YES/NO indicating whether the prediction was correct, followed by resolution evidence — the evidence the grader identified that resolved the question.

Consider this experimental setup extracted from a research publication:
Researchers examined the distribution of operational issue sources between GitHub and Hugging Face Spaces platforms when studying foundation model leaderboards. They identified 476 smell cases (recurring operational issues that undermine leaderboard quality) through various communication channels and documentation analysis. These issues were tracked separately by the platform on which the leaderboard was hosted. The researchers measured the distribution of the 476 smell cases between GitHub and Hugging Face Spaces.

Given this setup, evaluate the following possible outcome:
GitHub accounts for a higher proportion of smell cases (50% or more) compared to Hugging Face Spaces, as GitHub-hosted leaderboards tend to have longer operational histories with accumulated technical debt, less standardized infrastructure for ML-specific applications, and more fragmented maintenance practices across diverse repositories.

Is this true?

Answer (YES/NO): YES